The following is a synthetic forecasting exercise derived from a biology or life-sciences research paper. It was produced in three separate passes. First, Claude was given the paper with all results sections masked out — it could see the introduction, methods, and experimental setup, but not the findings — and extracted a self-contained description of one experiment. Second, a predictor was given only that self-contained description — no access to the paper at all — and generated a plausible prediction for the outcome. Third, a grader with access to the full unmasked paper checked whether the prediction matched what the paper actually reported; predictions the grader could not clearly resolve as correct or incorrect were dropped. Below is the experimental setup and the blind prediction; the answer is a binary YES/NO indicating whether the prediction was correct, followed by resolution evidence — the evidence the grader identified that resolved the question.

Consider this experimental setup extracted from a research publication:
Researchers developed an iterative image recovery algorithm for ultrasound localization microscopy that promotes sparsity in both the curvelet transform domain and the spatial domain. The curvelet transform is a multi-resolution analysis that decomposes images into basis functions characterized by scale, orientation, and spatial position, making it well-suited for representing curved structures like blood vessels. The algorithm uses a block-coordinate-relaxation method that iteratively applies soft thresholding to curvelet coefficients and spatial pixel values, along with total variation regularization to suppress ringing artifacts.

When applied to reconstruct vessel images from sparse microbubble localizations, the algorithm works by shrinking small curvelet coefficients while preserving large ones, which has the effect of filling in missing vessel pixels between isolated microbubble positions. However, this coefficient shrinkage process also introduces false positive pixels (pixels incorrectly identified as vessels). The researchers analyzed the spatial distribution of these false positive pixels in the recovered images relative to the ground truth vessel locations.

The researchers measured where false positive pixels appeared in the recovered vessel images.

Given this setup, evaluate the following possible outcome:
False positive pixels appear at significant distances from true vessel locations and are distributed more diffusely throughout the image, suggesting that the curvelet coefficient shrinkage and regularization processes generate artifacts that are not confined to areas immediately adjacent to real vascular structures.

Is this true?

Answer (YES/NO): NO